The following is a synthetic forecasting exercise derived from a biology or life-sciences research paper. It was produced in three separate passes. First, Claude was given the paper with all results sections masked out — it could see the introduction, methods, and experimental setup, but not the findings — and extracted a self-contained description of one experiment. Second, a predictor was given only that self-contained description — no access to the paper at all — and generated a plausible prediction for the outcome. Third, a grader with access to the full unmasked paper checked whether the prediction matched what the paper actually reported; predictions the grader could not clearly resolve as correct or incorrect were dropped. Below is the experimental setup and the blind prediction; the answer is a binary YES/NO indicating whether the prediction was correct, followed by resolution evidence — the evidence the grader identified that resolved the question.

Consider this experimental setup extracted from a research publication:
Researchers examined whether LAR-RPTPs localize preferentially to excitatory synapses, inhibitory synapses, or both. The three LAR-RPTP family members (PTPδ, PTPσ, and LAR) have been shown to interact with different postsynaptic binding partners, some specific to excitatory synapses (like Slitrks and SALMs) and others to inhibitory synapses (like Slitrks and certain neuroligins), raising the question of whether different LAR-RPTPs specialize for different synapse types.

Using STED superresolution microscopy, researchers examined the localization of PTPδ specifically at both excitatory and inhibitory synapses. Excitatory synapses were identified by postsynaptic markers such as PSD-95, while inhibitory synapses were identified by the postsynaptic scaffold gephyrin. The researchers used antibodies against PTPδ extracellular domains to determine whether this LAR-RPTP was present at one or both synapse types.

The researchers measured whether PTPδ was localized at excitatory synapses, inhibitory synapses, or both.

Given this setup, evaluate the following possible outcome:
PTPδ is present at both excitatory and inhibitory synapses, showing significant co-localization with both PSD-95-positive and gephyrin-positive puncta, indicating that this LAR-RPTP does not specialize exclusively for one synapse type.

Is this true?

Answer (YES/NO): YES